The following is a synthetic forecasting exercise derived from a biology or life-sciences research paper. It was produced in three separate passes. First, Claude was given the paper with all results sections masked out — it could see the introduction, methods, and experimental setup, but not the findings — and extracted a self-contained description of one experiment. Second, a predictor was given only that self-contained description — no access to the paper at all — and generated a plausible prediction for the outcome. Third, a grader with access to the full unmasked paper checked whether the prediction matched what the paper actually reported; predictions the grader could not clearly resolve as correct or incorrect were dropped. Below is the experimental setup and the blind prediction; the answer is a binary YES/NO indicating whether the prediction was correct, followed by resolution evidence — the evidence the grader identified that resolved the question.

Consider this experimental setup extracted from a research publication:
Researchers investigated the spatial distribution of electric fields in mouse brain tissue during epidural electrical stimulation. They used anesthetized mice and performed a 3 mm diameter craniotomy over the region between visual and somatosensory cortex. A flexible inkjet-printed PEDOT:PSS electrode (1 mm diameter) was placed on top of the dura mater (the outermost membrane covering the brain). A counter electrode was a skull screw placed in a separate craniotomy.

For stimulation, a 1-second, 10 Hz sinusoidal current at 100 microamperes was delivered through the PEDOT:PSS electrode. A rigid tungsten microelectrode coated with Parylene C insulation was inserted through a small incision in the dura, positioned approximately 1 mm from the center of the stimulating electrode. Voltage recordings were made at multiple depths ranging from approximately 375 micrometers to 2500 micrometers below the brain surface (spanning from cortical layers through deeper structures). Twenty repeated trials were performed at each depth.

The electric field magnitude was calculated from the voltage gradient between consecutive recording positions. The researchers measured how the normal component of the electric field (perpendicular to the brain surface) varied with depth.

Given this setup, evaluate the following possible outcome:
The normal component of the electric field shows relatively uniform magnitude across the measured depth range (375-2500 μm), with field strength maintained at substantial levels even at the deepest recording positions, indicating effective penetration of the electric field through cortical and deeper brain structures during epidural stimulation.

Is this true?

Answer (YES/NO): NO